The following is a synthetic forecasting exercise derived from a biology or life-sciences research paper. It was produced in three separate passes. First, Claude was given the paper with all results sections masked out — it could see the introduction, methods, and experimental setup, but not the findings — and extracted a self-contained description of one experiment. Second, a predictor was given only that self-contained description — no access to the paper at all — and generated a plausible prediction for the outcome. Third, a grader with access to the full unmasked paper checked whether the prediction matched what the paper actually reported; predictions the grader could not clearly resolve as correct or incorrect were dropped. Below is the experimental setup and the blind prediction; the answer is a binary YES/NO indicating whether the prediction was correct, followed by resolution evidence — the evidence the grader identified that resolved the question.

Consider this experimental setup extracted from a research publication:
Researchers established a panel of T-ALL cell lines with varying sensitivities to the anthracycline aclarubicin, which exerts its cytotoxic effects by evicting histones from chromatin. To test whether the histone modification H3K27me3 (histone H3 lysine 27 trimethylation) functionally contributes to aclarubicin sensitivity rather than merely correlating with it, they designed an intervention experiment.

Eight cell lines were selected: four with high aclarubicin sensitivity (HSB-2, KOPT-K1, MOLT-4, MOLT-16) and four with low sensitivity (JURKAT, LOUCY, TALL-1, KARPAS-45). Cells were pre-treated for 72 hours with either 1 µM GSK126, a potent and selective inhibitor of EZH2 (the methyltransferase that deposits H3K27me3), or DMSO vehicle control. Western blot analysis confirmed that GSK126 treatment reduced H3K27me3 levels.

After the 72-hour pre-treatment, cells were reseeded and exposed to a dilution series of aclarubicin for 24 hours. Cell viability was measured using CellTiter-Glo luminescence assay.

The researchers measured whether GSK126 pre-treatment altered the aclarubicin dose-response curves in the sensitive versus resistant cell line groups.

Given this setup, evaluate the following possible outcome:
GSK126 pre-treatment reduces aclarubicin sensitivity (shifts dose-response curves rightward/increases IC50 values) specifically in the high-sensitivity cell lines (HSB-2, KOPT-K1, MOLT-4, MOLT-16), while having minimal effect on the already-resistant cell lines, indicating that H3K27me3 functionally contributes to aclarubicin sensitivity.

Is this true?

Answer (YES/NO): NO